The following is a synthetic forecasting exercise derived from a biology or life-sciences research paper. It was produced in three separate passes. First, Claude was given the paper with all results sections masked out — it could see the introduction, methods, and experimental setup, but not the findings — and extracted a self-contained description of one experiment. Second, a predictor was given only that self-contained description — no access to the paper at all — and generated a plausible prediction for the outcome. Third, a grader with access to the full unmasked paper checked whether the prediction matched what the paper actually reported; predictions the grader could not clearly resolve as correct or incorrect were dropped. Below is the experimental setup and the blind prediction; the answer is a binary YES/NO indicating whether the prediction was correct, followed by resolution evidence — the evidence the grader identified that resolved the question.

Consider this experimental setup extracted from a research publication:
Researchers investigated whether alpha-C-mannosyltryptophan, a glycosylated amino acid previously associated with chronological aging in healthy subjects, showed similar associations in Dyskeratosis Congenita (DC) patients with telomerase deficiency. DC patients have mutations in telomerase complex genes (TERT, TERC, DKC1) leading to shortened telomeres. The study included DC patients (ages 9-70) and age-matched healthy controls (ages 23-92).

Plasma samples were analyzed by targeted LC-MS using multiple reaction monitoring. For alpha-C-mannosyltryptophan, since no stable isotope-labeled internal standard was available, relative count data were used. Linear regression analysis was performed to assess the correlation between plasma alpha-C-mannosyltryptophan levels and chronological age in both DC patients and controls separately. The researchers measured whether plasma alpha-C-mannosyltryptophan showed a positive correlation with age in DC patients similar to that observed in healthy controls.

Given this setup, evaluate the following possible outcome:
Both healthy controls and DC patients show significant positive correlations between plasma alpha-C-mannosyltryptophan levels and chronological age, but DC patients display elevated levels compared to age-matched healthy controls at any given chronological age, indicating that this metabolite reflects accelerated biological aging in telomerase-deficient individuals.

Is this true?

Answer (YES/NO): NO